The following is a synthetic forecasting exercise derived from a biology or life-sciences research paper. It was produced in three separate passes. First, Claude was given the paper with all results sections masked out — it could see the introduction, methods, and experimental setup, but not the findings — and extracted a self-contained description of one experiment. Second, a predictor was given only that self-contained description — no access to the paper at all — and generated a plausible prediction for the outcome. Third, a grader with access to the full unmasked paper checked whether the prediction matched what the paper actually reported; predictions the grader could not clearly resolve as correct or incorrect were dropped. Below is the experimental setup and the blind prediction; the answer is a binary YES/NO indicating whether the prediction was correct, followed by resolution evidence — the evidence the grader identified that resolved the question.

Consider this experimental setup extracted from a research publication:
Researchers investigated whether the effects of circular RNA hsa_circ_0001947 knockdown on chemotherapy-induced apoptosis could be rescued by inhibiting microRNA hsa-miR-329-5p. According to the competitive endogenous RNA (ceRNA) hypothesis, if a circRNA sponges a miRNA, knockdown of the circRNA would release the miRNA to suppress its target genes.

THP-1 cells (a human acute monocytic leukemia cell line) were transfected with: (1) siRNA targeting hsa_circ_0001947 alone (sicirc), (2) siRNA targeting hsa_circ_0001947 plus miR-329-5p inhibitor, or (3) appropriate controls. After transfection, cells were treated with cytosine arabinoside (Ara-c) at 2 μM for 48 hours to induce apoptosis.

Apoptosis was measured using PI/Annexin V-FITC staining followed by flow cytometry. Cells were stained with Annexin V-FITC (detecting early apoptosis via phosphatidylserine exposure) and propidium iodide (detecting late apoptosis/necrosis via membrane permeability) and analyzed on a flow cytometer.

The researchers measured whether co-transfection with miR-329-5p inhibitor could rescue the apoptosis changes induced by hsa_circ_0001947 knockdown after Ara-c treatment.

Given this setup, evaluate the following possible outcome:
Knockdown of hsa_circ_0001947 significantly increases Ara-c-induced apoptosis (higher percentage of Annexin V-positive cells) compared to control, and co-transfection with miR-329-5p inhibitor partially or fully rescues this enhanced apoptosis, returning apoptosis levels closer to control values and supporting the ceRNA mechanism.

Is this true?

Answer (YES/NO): NO